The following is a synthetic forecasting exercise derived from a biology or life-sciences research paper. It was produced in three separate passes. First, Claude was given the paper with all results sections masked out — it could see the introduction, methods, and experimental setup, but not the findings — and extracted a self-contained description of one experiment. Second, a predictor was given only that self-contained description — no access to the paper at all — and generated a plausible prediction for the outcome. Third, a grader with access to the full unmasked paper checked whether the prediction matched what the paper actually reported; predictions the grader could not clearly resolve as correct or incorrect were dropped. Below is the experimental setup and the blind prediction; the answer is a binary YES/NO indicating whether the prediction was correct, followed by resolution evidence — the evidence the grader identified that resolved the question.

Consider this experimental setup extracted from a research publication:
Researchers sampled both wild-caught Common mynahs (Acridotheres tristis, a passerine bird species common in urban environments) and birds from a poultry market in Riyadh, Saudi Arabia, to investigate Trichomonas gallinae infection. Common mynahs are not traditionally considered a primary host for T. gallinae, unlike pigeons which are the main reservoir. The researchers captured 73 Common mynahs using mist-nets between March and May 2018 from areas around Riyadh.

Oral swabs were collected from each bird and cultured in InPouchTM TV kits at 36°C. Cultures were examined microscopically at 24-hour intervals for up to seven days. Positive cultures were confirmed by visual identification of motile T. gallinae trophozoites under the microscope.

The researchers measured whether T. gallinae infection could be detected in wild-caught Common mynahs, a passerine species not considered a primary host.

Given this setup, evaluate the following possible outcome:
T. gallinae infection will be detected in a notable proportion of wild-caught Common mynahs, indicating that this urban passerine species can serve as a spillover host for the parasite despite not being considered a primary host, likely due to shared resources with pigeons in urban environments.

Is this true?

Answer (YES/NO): NO